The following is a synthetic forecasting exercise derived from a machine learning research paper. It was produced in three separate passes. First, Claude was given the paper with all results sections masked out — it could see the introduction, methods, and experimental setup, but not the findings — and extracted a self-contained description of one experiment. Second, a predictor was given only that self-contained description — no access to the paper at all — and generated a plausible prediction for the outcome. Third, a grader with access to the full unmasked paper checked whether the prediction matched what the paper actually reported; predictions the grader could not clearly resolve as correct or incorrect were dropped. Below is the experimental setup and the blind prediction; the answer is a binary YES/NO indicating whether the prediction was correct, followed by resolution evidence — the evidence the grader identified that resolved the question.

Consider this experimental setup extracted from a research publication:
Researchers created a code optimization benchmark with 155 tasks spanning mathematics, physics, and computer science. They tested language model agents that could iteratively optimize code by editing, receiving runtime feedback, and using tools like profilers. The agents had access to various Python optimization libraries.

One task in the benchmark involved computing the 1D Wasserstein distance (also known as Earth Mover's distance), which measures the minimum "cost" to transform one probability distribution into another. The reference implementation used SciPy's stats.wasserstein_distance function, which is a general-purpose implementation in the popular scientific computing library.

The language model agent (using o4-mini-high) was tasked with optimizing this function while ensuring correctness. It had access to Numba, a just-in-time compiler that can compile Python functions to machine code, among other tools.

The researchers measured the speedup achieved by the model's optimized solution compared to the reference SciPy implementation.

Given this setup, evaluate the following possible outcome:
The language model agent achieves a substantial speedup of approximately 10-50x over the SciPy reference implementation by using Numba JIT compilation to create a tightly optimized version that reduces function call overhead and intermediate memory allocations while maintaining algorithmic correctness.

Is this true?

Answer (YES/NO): NO